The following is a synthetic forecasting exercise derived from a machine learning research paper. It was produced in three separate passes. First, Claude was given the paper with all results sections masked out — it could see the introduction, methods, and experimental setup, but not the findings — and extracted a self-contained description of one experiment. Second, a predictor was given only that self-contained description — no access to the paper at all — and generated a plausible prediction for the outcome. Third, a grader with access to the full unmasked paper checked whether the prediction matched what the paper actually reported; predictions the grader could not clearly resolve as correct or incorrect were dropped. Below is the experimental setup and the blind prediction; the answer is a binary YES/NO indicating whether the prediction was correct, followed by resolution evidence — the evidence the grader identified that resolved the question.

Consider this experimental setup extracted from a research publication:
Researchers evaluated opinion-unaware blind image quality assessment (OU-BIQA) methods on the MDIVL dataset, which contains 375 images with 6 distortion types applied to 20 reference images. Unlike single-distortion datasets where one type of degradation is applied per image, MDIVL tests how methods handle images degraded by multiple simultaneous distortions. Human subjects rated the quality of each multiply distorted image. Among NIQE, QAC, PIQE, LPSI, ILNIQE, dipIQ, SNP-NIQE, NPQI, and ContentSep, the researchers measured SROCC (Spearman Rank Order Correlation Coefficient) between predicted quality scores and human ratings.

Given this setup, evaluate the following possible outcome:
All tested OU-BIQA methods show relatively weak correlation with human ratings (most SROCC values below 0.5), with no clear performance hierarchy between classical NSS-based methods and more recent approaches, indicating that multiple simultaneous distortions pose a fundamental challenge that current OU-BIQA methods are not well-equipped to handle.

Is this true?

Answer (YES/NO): NO